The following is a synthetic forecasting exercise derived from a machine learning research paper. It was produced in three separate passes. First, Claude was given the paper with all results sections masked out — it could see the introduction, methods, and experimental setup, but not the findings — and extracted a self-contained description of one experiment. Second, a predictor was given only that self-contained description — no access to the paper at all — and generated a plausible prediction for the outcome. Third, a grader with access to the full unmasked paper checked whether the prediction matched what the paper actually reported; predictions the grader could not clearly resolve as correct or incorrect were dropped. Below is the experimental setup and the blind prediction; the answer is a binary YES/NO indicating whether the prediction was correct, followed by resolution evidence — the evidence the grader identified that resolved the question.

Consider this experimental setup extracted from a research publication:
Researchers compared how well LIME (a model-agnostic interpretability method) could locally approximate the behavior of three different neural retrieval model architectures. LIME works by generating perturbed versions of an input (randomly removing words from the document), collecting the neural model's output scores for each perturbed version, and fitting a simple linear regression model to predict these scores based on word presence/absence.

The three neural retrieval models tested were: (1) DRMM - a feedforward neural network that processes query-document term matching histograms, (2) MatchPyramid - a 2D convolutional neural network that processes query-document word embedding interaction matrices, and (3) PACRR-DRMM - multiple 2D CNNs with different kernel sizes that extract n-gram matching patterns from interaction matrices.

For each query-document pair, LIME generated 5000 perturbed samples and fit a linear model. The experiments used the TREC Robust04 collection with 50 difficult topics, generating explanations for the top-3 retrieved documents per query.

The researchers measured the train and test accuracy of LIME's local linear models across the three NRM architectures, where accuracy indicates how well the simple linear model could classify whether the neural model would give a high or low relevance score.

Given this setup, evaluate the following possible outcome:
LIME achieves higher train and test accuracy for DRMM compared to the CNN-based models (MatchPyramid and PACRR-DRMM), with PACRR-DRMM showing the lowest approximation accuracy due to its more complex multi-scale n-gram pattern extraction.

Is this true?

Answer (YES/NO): NO